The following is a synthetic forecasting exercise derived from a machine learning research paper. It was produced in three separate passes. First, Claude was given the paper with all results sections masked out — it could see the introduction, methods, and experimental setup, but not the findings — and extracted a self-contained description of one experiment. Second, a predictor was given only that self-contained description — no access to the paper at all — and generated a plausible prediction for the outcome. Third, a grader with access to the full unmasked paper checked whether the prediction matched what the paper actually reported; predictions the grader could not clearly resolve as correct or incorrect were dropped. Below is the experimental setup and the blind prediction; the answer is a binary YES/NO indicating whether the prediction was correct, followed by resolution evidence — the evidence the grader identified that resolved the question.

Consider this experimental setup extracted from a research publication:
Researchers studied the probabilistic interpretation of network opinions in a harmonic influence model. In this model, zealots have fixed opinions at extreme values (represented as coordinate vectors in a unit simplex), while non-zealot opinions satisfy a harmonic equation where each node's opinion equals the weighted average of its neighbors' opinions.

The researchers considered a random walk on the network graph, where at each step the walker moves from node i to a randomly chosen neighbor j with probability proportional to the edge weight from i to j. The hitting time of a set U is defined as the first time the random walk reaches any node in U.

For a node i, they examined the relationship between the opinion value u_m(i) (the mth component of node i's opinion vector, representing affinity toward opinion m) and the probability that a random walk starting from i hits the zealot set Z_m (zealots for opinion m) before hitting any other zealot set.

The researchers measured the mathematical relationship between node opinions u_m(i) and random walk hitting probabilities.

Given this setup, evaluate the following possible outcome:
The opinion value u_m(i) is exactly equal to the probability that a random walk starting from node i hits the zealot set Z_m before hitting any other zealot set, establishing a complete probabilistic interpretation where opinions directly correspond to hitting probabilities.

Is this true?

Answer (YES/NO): YES